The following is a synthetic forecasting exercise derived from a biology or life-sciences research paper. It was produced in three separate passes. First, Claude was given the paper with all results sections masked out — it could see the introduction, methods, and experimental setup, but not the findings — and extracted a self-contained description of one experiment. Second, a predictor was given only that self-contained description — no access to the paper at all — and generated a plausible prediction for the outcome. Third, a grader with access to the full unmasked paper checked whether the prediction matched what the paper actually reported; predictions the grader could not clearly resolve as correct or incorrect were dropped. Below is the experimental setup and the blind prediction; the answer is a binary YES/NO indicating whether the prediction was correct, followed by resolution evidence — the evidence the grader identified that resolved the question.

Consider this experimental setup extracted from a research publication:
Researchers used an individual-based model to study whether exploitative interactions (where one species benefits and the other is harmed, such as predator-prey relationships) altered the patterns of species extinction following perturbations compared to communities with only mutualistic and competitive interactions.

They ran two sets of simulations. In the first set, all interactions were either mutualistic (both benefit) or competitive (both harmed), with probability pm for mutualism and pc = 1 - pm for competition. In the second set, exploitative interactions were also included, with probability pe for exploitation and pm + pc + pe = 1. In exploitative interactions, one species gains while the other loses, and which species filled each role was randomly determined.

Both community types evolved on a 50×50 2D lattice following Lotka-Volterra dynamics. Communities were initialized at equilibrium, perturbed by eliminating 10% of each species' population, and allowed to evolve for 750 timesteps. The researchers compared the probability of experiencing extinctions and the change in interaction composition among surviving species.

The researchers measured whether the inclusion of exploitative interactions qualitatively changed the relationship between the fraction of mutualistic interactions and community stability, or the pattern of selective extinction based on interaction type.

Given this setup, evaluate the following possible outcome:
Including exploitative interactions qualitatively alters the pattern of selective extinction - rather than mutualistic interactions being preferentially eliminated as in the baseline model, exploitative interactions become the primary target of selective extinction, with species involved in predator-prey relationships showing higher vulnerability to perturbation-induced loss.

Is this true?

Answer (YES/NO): NO